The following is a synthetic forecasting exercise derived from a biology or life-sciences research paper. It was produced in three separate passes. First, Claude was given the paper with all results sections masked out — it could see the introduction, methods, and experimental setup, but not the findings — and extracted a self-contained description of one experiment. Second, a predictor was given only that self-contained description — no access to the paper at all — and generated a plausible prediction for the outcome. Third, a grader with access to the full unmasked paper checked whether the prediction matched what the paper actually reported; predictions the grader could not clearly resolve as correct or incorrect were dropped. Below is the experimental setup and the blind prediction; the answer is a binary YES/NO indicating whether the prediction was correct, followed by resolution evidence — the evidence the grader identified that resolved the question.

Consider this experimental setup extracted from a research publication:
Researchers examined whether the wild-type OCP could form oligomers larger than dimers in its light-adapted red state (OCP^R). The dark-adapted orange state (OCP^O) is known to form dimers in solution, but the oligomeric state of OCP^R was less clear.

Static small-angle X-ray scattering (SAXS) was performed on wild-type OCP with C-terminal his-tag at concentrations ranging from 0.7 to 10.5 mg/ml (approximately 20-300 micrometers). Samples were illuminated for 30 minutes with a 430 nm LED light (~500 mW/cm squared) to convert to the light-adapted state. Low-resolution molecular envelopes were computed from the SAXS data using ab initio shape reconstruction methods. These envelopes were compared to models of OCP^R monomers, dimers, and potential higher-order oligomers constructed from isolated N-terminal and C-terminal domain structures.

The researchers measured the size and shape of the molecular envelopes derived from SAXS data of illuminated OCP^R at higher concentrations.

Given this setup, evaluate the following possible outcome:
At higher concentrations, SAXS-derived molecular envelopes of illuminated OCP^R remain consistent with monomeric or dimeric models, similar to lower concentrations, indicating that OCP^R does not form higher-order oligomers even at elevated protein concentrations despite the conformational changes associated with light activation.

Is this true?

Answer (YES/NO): NO